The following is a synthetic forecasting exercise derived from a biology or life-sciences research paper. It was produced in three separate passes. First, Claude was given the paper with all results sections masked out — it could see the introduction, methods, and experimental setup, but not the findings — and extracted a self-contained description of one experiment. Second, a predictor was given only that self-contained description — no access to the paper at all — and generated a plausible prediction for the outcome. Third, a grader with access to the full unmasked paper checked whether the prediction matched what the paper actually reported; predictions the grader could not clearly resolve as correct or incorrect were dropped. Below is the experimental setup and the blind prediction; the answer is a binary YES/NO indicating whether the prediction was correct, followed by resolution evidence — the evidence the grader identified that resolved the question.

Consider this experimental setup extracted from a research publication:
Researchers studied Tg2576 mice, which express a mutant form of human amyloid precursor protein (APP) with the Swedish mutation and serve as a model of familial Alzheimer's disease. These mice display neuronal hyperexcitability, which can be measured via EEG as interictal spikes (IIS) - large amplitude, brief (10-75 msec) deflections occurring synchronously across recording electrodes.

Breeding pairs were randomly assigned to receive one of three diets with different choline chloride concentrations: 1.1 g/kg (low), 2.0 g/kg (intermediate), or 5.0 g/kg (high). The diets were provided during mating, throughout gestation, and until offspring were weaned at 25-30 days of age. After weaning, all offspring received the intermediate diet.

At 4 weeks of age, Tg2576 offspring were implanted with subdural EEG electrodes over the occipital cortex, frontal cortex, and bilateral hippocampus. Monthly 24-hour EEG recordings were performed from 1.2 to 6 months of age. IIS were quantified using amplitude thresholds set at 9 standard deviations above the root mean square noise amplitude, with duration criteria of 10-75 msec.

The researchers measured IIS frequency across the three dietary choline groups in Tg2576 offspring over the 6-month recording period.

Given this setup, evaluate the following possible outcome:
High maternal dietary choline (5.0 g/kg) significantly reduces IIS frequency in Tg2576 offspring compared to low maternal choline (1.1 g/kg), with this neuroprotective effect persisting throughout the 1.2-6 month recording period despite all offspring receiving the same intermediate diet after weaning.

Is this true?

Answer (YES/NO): NO